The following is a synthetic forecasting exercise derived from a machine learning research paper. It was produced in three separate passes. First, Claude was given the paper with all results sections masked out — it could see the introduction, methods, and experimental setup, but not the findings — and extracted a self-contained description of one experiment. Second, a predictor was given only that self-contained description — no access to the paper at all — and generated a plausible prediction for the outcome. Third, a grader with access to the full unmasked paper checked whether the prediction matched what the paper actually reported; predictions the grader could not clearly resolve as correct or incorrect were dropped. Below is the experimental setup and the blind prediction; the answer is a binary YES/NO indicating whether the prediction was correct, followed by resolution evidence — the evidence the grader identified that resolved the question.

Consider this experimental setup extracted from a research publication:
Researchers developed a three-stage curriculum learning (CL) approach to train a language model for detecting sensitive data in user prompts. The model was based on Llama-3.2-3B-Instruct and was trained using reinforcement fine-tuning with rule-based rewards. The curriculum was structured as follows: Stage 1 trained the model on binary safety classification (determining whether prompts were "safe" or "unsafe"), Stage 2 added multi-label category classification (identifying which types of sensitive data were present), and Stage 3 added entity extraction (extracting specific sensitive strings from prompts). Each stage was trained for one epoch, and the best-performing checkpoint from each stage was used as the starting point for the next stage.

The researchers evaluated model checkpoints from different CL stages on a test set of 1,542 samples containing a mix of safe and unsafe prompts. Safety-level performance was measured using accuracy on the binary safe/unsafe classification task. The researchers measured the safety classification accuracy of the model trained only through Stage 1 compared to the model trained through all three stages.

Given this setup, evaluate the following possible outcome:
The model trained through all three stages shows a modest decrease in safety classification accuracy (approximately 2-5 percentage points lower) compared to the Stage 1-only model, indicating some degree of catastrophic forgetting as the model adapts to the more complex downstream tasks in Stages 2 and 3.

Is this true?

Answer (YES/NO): YES